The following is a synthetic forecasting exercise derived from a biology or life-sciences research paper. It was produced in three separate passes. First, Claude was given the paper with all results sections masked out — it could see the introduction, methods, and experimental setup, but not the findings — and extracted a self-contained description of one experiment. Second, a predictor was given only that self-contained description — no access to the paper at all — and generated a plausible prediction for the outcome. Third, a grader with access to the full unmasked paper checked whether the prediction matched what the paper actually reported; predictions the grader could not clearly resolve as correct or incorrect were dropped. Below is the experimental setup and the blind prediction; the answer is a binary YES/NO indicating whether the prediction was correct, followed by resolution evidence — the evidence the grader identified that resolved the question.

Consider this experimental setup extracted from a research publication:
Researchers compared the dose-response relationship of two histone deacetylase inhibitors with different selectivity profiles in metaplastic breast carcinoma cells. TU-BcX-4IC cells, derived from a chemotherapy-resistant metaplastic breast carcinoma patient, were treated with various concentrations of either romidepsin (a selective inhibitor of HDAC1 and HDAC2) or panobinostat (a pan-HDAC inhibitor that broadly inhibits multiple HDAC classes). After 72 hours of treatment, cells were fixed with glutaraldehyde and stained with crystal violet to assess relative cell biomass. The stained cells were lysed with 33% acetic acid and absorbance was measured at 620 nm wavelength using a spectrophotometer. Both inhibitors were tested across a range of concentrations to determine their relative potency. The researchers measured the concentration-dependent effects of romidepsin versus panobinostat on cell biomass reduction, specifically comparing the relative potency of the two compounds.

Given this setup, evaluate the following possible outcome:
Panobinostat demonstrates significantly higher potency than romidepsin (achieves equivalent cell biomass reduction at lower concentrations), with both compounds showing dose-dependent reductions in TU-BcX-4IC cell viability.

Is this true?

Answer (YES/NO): NO